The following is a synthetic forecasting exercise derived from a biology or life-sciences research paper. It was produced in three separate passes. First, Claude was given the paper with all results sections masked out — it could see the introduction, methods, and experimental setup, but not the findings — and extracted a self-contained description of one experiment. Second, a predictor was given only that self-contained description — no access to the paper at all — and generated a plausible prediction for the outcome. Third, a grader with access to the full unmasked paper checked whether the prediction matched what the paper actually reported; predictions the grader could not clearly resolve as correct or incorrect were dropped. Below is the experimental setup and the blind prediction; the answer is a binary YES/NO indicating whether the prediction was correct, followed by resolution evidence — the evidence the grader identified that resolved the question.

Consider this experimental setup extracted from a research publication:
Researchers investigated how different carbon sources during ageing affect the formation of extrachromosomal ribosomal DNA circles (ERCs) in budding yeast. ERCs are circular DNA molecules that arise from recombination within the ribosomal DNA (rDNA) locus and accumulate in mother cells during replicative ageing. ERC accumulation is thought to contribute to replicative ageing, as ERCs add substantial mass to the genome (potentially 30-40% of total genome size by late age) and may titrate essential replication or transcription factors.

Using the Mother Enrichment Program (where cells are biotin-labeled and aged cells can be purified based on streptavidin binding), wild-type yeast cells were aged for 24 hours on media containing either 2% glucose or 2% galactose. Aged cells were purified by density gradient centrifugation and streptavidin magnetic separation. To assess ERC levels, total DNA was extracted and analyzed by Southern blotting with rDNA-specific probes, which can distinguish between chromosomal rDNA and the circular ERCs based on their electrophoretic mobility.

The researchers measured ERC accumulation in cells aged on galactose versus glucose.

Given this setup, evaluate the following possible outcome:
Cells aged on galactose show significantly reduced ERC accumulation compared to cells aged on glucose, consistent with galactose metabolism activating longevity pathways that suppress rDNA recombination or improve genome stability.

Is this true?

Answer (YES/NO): NO